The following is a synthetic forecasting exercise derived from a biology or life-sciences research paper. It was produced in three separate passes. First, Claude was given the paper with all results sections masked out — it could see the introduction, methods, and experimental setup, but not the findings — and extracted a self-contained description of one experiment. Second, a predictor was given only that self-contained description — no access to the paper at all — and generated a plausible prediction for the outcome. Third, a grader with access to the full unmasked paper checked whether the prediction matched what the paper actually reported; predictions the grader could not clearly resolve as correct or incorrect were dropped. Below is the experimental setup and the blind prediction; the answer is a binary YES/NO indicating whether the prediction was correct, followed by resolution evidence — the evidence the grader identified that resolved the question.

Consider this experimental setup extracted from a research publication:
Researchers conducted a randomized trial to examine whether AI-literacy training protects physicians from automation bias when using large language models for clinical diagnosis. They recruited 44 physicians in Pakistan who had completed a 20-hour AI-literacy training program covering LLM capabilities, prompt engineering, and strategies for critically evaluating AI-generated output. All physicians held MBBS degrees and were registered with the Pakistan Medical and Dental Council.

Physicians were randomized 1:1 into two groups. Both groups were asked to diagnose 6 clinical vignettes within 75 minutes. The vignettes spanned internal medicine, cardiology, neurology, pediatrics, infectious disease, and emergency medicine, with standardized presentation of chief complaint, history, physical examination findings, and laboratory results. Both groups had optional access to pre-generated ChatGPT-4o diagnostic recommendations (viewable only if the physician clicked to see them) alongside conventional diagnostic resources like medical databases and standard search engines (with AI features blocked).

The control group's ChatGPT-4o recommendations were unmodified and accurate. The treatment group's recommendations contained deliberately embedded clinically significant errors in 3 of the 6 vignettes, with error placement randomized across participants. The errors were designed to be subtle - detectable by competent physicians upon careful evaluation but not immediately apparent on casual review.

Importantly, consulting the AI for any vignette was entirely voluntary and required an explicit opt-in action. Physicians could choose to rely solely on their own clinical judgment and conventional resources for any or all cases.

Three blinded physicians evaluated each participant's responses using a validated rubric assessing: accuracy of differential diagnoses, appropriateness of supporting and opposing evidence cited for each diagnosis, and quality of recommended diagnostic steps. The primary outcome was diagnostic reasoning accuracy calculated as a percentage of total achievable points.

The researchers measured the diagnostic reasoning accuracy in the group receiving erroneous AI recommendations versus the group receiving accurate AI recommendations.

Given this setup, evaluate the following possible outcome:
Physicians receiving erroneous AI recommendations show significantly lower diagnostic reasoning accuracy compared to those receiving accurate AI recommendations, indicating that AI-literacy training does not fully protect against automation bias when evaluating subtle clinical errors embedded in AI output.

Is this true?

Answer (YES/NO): YES